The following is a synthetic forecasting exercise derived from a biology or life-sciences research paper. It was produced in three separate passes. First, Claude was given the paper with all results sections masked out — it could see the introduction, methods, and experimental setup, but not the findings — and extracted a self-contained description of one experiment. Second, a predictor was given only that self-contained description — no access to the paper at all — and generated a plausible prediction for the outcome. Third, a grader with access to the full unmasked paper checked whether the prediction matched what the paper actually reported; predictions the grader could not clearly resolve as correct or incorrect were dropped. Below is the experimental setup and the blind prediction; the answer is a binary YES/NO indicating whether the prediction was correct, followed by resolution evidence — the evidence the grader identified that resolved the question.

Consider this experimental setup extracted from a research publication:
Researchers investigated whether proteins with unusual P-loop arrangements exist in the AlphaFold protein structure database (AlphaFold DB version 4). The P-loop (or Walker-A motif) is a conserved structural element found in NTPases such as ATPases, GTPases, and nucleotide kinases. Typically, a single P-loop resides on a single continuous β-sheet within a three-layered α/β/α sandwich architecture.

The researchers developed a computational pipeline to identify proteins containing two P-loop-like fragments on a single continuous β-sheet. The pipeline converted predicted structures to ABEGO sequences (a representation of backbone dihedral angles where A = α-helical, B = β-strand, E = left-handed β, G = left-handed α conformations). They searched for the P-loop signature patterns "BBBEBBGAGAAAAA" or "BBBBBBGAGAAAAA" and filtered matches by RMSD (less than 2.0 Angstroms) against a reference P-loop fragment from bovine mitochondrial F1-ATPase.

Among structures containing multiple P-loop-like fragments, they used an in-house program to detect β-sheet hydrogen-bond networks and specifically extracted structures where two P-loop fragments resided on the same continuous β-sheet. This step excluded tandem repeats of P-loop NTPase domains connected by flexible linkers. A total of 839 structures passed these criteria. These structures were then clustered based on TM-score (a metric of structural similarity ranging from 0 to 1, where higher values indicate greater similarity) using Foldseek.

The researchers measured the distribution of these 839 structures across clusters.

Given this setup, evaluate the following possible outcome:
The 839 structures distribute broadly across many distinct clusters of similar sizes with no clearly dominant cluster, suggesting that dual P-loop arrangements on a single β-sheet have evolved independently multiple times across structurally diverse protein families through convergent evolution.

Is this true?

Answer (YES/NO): NO